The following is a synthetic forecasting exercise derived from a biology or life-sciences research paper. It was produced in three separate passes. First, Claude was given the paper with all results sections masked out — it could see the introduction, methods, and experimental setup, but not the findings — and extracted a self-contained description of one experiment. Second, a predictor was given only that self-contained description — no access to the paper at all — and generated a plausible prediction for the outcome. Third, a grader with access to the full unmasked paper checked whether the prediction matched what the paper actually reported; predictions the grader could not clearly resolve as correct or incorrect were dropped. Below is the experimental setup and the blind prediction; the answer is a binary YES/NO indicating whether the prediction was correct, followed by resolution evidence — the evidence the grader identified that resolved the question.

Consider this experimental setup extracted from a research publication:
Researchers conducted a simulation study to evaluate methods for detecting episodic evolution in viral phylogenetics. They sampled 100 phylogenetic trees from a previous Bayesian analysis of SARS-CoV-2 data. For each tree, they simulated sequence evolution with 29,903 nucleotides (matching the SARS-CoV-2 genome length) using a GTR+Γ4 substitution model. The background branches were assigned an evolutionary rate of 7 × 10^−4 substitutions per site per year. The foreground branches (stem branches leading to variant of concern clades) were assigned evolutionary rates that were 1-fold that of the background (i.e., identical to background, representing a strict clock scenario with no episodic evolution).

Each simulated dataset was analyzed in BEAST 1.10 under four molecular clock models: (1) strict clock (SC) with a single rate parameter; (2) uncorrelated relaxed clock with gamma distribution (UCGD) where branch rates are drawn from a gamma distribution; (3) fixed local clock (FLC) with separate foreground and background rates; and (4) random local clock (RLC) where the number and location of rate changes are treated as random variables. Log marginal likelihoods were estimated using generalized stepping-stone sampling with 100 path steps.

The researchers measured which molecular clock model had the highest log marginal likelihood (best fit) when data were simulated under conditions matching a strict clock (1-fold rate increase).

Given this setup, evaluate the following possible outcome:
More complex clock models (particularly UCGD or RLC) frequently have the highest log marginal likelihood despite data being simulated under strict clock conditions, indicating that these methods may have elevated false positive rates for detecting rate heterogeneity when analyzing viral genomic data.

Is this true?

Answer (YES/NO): NO